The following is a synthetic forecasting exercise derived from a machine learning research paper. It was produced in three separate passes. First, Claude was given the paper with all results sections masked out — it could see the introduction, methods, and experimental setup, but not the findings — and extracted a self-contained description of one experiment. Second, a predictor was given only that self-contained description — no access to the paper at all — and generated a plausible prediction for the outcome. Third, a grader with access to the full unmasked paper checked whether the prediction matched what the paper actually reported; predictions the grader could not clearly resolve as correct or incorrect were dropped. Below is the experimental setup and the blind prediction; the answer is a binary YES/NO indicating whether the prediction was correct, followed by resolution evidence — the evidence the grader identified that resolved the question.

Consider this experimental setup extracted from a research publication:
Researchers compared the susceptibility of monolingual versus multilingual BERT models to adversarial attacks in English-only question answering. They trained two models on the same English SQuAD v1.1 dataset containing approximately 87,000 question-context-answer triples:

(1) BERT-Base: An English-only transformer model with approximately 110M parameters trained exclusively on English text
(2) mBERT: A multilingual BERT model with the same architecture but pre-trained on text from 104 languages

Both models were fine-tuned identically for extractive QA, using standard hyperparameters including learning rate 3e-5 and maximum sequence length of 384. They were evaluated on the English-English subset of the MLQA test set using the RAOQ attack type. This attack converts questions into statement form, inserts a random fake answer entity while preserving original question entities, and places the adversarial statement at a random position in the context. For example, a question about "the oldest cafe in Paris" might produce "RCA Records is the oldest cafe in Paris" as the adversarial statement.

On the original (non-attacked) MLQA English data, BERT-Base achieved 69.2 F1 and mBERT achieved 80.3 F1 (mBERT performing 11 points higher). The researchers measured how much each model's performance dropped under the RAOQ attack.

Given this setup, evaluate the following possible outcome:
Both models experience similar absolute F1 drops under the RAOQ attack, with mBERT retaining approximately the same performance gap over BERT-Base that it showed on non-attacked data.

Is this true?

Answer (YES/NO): NO